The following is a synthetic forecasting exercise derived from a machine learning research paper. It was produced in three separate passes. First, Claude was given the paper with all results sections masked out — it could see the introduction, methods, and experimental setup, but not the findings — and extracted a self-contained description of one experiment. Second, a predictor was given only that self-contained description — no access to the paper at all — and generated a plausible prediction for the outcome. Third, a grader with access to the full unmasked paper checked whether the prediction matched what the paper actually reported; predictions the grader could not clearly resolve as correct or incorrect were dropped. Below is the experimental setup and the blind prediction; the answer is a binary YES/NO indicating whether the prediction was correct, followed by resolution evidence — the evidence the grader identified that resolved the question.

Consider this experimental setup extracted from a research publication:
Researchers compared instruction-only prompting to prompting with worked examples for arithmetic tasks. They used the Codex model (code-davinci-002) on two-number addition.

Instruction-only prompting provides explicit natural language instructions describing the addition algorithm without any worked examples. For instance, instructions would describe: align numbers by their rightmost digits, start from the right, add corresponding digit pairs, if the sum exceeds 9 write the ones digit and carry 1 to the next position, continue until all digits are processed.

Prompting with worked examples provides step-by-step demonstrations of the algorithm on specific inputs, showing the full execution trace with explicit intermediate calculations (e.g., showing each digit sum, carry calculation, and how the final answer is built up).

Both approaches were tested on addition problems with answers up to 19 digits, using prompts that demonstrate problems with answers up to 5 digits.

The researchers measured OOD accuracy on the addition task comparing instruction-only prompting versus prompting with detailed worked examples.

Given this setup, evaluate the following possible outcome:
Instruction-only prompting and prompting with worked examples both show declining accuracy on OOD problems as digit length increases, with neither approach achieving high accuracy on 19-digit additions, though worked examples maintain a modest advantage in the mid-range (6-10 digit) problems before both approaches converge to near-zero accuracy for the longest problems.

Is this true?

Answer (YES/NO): NO